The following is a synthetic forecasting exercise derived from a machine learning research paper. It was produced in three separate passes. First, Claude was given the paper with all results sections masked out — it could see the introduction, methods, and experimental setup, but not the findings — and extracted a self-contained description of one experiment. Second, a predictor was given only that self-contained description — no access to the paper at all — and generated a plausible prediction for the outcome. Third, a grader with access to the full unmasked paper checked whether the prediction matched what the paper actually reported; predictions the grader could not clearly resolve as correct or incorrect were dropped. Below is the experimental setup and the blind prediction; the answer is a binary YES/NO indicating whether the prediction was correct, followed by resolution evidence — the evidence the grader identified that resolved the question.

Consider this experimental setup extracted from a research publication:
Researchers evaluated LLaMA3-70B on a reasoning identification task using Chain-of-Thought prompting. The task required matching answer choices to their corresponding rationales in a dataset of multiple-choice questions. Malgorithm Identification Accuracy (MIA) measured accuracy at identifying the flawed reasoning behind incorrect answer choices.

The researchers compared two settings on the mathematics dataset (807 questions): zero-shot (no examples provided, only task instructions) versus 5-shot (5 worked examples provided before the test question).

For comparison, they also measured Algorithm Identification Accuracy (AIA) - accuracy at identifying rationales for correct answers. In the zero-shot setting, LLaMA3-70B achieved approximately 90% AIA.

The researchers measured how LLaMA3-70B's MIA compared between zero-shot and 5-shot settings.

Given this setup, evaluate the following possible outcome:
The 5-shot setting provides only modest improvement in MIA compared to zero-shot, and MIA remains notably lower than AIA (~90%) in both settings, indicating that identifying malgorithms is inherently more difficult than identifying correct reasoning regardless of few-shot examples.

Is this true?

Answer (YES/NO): NO